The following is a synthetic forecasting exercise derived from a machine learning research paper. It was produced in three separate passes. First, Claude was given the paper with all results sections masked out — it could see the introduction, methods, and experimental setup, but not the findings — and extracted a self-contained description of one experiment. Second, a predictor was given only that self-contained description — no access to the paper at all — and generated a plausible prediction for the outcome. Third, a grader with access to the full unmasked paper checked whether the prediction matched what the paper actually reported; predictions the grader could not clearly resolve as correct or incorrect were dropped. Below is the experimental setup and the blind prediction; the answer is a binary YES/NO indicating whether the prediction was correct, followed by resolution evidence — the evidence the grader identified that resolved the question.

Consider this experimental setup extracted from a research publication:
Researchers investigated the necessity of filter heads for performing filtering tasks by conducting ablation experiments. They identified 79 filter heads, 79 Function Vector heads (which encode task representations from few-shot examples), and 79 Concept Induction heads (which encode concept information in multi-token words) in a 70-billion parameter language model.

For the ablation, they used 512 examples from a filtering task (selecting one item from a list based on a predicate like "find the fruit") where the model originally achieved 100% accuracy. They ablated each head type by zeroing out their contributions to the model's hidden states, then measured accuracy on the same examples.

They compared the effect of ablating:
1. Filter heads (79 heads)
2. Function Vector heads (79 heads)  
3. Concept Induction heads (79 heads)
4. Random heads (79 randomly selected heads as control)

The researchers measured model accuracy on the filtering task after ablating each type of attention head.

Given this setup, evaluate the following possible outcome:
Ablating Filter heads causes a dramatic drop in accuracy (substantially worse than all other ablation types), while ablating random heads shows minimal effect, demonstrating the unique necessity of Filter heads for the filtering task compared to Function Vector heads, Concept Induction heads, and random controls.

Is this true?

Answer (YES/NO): YES